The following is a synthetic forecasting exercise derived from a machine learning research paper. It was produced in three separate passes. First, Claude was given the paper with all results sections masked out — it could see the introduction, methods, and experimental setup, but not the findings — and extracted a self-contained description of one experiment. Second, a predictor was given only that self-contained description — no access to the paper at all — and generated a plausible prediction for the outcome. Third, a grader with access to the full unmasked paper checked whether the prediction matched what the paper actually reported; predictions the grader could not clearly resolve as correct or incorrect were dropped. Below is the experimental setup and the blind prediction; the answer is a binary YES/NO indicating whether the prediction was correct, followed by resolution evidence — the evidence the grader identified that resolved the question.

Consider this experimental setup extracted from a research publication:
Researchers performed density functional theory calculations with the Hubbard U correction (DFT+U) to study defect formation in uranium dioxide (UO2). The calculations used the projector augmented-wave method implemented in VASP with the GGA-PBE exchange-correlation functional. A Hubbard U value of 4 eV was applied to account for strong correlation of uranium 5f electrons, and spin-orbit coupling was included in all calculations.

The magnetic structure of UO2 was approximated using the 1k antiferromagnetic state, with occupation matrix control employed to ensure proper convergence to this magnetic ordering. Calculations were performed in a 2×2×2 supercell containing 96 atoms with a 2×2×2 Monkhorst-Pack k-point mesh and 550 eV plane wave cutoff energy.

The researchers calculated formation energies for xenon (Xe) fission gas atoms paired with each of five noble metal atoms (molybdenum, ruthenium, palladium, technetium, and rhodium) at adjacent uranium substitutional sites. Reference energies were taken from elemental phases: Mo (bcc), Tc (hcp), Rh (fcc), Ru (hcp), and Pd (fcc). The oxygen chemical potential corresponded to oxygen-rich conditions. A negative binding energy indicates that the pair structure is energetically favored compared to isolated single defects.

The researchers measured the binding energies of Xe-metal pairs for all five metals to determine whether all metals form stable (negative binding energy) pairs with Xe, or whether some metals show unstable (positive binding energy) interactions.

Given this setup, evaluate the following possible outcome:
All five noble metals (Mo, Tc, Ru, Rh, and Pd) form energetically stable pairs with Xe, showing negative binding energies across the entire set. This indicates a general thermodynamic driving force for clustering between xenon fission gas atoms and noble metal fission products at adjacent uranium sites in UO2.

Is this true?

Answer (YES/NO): YES